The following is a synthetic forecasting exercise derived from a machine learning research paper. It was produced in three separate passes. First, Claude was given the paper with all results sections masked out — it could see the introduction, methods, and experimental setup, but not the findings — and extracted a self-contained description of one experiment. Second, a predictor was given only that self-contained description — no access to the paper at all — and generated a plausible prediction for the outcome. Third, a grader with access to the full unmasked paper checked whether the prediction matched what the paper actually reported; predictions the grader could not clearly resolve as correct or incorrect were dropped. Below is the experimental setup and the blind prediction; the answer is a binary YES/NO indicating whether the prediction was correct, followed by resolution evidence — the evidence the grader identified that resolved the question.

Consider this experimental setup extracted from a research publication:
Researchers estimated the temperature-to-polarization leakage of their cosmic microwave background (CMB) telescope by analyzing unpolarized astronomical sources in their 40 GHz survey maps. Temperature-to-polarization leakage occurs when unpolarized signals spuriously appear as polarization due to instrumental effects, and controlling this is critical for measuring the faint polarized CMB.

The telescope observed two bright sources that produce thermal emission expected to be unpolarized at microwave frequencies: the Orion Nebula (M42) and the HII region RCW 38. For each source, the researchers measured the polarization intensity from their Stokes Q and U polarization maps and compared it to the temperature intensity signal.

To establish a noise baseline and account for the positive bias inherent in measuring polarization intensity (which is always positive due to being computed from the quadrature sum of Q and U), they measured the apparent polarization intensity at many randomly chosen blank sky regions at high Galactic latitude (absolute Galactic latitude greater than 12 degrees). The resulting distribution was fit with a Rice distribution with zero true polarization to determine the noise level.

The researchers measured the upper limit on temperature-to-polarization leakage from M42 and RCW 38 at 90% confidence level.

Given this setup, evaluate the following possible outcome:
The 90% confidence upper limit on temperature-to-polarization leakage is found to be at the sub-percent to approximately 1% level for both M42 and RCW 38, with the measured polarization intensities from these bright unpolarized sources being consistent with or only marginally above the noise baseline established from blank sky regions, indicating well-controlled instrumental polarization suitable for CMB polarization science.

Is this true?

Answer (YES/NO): YES